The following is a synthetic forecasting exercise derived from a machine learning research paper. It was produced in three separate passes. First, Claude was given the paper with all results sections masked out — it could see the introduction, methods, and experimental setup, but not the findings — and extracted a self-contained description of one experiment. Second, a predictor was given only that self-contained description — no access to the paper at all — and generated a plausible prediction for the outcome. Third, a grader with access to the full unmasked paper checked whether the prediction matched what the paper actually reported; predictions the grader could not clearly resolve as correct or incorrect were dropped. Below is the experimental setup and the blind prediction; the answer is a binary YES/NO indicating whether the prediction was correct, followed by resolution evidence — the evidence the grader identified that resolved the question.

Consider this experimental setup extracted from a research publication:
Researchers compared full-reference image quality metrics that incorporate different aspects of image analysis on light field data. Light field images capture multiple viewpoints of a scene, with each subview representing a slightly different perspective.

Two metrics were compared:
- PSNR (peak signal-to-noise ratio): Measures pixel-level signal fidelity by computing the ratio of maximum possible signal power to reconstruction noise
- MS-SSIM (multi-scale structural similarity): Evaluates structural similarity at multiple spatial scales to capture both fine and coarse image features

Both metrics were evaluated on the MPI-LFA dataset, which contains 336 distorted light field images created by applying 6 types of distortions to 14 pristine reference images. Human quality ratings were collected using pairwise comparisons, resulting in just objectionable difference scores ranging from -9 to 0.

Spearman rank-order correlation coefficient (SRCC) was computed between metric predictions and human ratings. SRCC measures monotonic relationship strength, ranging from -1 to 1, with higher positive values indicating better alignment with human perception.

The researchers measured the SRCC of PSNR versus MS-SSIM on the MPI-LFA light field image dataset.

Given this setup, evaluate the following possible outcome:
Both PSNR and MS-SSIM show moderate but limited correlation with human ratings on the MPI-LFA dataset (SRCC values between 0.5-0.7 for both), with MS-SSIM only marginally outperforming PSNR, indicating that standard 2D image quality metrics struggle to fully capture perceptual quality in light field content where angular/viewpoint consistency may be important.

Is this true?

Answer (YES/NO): NO